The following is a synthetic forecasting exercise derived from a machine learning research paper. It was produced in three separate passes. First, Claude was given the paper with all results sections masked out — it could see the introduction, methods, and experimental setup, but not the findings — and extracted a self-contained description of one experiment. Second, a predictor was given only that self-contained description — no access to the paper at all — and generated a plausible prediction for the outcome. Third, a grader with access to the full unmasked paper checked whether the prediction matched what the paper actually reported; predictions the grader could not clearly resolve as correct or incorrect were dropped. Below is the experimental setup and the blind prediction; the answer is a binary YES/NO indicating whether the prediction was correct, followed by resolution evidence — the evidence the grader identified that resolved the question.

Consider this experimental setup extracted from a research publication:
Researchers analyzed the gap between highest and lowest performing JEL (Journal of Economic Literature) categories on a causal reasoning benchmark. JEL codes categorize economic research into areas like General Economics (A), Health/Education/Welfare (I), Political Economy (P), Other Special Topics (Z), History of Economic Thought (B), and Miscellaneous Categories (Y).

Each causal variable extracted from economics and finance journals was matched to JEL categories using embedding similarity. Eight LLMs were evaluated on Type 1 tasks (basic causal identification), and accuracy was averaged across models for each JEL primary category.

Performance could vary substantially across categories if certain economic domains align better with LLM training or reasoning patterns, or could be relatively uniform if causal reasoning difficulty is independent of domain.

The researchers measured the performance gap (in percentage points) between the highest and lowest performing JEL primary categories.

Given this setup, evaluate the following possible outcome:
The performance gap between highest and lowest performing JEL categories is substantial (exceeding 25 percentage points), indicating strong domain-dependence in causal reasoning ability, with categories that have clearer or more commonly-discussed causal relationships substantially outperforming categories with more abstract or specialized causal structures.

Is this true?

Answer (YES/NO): NO